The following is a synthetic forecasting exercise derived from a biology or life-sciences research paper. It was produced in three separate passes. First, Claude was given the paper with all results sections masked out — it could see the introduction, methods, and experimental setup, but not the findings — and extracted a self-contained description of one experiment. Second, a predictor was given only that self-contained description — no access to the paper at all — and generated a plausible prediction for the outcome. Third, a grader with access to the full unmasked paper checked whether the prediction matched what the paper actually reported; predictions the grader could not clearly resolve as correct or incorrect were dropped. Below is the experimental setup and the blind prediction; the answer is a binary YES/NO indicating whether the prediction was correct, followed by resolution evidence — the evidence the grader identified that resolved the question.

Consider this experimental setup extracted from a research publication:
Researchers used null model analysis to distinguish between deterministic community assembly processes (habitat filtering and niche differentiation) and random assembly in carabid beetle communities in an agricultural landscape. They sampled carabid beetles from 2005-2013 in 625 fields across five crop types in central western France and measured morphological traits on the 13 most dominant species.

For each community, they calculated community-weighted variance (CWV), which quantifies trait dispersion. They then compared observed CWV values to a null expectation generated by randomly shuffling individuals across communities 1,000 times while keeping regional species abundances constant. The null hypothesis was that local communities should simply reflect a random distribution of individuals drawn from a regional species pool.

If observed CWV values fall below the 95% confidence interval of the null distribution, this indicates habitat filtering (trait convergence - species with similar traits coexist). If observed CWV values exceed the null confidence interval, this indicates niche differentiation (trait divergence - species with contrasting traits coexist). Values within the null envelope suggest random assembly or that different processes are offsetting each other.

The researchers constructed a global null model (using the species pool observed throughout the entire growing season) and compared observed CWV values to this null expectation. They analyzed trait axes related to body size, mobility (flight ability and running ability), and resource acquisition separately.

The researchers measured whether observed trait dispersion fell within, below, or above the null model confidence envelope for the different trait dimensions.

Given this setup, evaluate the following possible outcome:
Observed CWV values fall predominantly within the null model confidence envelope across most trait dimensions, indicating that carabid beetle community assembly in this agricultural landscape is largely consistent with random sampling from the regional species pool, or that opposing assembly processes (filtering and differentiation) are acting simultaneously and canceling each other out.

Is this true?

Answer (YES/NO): YES